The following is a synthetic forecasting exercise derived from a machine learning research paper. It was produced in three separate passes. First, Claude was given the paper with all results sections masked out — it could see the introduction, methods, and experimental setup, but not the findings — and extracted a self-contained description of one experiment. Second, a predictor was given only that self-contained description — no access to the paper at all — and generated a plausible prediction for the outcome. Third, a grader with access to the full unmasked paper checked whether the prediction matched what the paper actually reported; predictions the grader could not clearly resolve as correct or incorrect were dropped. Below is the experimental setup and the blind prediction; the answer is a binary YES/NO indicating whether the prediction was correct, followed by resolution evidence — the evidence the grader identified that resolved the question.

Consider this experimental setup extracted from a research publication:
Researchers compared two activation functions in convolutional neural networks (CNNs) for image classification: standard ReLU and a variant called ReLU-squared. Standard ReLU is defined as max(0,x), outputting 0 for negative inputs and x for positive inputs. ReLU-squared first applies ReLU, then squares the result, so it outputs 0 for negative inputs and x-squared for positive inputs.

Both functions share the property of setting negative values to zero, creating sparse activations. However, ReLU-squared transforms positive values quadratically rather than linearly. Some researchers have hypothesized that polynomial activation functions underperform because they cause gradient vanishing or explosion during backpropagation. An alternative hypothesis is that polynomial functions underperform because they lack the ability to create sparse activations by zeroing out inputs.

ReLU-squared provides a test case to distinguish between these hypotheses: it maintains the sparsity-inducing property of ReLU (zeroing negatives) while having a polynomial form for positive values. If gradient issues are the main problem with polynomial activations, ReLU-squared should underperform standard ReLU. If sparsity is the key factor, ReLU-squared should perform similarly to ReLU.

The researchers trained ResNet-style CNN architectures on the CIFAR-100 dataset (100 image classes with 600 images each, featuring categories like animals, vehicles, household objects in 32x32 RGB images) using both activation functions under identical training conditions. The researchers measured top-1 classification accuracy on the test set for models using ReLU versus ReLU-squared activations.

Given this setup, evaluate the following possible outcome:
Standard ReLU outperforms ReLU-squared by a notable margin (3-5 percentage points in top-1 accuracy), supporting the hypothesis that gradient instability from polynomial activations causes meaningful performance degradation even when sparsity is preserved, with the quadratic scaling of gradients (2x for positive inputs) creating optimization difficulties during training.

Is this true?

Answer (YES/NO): NO